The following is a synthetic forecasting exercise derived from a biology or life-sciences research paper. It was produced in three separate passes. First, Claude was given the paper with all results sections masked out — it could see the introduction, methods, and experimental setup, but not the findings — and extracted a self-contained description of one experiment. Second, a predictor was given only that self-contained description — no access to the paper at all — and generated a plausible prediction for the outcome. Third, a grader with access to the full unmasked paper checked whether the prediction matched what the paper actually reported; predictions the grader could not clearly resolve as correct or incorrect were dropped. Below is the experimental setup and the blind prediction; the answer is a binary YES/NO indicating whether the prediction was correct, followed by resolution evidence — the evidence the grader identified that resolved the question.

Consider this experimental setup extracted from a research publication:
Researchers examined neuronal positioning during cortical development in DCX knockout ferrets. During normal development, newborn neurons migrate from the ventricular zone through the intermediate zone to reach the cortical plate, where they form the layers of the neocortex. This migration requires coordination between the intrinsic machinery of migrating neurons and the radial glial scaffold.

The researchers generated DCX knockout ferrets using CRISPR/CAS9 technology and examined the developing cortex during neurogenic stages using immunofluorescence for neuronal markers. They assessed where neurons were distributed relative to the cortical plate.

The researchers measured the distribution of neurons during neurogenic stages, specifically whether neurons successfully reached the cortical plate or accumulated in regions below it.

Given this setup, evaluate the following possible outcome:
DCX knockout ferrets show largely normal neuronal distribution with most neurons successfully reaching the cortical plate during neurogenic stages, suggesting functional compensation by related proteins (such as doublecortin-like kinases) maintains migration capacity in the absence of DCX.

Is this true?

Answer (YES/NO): NO